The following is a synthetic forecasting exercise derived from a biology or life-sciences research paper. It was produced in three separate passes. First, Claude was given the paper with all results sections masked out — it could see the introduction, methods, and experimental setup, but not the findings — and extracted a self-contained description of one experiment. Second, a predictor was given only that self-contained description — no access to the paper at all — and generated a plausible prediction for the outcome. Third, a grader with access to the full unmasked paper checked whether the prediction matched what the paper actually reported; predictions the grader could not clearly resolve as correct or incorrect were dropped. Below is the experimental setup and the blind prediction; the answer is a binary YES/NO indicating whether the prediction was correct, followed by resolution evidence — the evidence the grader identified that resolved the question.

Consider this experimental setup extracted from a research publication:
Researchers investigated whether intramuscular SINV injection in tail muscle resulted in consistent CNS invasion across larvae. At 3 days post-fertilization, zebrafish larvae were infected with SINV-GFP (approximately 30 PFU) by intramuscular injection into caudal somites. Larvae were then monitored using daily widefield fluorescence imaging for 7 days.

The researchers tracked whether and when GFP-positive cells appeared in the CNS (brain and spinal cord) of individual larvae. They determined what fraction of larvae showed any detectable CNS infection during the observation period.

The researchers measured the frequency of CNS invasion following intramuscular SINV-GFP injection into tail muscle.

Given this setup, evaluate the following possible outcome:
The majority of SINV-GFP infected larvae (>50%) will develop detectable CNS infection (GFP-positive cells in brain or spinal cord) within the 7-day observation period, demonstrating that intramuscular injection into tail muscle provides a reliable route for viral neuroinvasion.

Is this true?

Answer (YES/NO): YES